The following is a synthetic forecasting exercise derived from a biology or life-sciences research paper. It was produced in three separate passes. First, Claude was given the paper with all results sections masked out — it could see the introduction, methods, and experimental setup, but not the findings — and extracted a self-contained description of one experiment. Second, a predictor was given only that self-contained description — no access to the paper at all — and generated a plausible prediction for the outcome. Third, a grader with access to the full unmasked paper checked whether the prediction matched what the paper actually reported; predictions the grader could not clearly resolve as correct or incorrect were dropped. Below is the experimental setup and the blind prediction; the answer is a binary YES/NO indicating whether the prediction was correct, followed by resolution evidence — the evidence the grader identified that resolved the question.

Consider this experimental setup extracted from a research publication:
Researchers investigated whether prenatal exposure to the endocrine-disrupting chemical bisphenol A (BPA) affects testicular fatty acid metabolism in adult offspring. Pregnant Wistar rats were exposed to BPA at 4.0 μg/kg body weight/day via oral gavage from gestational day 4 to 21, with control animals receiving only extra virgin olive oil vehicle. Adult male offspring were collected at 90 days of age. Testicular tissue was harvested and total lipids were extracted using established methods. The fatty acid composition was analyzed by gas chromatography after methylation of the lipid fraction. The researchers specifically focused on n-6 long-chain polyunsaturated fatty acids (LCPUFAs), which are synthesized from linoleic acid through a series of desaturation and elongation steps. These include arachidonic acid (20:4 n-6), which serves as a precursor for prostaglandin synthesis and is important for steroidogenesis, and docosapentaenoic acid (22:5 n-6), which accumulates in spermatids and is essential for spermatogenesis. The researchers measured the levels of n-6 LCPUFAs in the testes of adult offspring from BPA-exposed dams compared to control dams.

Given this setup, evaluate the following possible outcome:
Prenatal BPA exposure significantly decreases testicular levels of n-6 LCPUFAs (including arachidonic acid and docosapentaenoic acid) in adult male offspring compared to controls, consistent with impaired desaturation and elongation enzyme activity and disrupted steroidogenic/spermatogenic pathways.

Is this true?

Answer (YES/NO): YES